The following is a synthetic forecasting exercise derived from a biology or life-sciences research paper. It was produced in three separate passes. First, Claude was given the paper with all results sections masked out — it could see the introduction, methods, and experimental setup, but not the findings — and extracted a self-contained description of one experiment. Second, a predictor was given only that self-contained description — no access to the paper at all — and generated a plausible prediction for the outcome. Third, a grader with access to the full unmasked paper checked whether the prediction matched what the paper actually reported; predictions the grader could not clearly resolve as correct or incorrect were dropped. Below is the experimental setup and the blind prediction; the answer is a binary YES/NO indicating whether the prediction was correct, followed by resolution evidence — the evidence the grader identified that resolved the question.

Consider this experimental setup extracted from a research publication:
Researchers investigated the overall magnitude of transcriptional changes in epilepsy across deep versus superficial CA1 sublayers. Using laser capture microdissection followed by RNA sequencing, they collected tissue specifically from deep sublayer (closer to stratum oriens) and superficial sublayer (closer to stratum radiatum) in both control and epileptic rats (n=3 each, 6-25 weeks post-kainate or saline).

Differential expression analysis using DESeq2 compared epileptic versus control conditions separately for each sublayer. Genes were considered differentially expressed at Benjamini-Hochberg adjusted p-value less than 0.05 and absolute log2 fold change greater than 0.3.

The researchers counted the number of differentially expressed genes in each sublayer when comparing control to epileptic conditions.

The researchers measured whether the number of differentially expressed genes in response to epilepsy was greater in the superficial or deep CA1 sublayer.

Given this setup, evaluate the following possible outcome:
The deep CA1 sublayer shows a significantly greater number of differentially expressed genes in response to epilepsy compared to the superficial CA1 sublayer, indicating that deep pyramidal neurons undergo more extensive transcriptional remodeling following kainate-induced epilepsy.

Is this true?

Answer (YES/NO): NO